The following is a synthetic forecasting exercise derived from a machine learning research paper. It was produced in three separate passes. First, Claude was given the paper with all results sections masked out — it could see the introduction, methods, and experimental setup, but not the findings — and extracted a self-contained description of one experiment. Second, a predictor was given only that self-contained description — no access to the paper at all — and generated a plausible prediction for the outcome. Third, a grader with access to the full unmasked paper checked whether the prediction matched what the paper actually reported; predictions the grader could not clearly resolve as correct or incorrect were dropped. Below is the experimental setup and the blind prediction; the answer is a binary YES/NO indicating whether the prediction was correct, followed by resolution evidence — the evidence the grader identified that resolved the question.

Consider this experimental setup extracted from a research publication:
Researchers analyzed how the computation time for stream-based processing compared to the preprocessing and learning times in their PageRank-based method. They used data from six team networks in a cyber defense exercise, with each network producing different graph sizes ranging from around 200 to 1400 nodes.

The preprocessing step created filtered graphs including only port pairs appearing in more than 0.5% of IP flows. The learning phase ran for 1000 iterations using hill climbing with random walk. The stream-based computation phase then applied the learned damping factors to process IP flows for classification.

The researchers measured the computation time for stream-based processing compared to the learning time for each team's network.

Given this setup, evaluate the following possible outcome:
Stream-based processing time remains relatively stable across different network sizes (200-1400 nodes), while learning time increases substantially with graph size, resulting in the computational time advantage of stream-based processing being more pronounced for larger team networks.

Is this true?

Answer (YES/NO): YES